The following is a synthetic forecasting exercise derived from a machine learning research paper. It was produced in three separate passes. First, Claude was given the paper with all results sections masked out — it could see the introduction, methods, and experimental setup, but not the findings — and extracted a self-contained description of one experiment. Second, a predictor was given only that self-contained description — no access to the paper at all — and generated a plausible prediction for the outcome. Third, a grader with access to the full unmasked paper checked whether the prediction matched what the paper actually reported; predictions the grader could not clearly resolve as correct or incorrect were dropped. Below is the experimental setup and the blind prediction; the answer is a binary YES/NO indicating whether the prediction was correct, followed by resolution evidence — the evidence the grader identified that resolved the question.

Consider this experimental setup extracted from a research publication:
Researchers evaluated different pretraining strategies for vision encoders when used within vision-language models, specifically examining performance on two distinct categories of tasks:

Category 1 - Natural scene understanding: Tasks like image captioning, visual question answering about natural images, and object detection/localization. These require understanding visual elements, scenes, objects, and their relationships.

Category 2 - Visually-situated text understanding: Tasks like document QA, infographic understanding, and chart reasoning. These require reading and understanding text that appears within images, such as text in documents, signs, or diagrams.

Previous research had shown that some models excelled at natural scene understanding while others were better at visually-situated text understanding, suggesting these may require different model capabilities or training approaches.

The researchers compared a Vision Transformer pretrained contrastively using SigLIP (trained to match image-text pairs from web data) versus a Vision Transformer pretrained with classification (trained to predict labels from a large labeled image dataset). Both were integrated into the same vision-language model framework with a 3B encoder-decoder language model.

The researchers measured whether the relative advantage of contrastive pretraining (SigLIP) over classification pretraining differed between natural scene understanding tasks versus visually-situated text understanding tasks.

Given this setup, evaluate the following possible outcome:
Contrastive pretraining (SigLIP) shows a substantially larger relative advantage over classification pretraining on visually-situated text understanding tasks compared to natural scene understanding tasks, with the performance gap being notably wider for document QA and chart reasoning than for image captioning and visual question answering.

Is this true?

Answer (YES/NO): YES